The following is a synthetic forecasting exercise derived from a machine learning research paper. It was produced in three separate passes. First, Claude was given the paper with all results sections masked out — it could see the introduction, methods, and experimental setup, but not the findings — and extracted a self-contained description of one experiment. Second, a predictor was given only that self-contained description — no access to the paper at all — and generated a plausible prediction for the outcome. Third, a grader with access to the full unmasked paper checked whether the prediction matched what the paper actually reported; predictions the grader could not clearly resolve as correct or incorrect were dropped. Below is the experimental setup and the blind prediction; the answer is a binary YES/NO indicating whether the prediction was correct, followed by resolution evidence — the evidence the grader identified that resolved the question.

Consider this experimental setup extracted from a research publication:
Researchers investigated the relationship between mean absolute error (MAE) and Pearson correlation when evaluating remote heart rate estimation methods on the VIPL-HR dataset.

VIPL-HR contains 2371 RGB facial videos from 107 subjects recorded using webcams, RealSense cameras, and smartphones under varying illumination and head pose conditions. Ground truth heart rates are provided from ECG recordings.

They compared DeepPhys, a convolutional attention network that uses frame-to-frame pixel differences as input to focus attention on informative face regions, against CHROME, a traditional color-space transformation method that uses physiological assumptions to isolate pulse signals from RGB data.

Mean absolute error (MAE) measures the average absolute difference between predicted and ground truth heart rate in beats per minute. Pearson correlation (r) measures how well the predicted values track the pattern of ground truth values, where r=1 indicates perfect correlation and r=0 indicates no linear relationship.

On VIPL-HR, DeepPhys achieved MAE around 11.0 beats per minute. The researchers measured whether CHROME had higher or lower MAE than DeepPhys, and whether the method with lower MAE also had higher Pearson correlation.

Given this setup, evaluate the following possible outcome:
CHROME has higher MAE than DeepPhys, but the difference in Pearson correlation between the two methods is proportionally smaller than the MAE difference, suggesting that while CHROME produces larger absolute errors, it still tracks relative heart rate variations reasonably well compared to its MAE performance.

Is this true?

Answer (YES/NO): NO